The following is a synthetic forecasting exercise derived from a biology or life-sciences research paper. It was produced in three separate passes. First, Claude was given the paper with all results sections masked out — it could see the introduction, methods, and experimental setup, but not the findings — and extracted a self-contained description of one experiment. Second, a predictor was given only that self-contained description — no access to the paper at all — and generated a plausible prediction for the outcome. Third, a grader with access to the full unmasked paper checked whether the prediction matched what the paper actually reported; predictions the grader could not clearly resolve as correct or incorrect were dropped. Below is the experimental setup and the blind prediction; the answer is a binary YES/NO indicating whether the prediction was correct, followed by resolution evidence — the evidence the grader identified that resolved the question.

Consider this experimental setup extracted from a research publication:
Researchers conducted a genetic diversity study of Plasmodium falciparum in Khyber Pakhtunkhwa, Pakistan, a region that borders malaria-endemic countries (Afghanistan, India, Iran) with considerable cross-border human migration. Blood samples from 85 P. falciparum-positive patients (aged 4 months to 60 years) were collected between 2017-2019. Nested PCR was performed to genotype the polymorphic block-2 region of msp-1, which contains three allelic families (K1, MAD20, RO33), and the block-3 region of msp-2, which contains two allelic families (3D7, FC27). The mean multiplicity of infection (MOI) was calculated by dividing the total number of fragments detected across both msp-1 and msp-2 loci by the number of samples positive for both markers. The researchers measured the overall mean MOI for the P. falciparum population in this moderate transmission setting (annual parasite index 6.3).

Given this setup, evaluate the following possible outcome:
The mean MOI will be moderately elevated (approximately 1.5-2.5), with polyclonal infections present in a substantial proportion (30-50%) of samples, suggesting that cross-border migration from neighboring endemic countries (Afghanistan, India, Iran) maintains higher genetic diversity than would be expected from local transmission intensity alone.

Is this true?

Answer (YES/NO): NO